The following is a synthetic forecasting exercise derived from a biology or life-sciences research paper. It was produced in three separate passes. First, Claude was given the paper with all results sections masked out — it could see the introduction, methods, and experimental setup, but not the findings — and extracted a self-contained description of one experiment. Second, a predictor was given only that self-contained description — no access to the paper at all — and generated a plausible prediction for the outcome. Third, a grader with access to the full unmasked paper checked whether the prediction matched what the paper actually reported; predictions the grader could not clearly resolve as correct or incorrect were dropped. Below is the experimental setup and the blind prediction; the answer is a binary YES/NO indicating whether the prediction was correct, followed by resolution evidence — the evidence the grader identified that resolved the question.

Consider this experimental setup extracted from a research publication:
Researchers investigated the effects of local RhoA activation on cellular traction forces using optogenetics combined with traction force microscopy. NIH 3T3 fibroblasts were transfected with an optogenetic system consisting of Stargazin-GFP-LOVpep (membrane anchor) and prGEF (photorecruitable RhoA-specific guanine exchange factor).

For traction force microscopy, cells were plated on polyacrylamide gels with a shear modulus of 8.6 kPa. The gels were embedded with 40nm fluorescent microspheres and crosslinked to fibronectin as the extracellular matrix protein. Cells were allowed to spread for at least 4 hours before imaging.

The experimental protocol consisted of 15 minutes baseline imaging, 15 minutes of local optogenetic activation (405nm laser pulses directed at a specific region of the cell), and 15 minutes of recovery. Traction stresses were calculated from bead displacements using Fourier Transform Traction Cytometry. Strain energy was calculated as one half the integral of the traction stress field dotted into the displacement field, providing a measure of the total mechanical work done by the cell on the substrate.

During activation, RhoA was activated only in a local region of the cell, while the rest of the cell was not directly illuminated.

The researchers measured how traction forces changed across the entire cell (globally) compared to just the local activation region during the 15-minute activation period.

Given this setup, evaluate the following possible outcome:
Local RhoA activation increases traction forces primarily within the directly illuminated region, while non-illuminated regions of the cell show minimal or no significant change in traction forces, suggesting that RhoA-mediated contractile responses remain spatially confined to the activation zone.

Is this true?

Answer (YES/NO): NO